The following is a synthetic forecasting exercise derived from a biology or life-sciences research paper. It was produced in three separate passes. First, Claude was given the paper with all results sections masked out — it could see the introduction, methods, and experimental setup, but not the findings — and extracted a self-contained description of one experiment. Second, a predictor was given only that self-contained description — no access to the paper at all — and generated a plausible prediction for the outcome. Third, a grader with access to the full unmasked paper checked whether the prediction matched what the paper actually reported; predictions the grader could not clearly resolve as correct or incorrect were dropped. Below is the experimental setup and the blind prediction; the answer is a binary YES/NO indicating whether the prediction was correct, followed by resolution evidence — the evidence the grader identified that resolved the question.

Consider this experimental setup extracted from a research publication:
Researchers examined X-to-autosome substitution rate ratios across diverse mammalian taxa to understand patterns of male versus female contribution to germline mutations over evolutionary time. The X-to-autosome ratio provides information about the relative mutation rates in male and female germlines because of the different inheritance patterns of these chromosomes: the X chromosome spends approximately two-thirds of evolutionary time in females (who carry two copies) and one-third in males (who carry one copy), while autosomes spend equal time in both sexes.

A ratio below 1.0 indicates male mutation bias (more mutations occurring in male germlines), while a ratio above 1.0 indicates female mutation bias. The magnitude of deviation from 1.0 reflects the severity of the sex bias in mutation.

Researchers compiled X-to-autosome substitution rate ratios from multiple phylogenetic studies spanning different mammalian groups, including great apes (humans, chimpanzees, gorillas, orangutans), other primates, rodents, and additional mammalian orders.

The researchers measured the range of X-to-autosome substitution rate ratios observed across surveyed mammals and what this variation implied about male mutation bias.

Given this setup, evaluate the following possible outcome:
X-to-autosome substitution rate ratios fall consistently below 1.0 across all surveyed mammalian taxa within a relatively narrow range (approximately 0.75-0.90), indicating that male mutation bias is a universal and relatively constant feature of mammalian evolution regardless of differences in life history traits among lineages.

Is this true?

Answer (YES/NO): NO